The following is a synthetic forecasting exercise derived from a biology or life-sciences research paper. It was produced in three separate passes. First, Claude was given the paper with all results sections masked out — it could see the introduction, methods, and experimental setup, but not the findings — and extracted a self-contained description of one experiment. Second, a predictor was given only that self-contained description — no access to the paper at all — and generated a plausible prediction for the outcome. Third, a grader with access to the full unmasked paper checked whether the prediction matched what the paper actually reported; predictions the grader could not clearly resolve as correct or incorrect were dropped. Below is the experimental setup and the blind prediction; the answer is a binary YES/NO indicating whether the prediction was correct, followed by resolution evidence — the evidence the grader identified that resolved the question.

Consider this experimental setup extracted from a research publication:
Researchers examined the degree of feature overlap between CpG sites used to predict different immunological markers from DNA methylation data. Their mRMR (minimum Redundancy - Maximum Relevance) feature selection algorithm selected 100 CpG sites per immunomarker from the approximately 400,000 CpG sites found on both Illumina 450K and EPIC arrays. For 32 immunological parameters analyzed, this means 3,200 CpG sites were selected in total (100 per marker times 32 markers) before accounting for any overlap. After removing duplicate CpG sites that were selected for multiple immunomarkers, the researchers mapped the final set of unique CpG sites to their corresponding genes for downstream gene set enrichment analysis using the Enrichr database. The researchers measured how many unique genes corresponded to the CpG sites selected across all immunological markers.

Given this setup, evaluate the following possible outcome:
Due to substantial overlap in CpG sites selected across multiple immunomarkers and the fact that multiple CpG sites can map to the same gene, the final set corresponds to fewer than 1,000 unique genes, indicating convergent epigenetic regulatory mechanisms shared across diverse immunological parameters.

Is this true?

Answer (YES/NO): NO